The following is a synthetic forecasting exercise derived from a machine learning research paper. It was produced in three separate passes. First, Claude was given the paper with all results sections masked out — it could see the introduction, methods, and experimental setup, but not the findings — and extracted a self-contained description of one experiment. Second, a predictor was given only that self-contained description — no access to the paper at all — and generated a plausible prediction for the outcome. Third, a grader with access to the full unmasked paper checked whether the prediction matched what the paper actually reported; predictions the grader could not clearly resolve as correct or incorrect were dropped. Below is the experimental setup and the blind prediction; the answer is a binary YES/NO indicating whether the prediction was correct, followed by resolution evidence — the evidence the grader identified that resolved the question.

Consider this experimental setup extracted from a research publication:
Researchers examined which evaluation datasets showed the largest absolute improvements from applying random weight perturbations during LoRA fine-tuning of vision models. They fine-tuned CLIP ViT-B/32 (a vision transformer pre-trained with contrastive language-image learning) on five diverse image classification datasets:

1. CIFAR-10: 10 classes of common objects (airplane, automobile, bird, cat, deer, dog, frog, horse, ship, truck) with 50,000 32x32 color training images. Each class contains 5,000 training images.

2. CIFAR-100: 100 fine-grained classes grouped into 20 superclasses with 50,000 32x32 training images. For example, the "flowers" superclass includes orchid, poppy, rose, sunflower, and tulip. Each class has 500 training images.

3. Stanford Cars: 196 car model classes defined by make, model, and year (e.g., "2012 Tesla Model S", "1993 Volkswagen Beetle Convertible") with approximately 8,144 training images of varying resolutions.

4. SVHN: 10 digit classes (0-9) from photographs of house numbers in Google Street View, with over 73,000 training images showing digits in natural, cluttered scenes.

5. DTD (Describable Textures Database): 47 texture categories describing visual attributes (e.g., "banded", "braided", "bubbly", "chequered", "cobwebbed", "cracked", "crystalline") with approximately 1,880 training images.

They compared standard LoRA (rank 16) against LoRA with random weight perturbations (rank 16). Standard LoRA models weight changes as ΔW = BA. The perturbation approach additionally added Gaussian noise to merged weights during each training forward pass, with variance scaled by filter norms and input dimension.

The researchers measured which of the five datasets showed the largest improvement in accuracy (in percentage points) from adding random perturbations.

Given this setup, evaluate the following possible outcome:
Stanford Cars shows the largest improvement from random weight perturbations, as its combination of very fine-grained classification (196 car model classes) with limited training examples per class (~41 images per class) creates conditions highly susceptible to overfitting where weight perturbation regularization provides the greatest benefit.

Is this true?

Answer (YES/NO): NO